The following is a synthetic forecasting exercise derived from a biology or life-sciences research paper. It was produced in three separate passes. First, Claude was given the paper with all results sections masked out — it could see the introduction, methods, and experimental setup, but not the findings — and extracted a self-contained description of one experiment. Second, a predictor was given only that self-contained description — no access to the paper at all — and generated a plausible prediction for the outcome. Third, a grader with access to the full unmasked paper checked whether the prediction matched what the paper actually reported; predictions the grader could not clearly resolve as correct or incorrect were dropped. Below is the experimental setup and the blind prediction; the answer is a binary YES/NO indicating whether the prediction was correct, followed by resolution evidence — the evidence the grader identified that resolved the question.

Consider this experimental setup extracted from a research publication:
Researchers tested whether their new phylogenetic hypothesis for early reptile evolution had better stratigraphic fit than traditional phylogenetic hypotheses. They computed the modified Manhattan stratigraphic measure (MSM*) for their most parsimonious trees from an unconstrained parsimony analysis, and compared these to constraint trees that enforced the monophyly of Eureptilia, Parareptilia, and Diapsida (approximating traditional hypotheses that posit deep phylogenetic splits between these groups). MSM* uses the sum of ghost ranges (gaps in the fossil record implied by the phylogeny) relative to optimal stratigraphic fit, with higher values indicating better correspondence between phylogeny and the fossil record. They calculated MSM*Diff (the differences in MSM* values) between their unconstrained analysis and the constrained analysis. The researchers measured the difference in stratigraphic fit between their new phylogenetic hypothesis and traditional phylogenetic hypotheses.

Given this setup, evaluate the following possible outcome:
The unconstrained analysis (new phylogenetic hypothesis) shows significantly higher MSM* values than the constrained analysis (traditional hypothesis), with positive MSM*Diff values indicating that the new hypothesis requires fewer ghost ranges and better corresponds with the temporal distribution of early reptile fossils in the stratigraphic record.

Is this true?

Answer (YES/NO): YES